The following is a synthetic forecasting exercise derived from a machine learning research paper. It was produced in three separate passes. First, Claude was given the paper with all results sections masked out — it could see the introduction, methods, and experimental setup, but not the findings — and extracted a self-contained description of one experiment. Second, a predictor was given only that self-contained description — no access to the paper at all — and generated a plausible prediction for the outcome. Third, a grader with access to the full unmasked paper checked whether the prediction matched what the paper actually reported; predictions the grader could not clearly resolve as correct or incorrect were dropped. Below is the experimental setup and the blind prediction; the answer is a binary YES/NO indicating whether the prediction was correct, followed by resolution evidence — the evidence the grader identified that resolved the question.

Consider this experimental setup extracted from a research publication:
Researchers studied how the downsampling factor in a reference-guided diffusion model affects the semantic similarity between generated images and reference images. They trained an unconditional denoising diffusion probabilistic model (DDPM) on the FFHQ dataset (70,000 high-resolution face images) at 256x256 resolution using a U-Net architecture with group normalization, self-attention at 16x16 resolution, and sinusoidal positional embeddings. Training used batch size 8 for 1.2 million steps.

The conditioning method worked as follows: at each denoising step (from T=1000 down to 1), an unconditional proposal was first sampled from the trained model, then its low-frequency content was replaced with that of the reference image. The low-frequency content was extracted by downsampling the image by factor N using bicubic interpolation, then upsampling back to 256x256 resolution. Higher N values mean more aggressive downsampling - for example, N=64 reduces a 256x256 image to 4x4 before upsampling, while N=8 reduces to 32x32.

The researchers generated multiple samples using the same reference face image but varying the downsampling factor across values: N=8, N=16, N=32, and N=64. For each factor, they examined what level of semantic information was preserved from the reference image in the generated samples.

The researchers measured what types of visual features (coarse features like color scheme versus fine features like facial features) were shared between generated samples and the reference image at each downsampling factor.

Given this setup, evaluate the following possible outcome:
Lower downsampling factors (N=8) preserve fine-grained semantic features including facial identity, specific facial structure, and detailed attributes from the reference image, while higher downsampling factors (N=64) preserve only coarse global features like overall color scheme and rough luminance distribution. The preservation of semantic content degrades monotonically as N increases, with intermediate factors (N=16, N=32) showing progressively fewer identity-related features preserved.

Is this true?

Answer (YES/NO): YES